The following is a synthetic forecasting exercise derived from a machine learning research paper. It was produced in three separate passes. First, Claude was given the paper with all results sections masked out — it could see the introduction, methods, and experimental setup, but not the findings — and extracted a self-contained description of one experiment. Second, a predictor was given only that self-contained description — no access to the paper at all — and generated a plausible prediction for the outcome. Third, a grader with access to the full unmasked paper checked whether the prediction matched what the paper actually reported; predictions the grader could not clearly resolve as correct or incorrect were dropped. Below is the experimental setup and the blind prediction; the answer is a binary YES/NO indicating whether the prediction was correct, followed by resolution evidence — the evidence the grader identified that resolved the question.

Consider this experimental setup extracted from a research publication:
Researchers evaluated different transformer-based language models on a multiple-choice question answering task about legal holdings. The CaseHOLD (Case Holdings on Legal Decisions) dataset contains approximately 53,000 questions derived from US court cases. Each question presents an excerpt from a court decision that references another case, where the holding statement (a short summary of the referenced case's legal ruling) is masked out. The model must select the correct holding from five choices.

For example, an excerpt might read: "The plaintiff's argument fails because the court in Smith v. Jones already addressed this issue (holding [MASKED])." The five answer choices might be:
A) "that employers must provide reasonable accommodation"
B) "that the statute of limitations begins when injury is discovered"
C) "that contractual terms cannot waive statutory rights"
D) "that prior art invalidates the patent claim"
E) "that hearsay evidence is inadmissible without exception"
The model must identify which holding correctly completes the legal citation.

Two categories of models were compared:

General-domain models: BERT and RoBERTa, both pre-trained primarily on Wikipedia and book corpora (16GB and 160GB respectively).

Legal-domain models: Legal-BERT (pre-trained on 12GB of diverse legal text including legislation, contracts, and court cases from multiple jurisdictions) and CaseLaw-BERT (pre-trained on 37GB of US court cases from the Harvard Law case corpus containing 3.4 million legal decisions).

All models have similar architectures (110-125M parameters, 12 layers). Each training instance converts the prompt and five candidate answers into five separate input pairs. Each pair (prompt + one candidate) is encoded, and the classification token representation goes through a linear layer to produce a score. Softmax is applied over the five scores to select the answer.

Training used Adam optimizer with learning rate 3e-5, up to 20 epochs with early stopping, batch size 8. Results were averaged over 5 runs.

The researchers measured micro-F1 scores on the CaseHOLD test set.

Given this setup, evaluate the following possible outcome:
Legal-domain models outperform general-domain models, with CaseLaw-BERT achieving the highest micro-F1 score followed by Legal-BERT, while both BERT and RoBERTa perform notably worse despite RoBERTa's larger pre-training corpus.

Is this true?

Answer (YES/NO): YES